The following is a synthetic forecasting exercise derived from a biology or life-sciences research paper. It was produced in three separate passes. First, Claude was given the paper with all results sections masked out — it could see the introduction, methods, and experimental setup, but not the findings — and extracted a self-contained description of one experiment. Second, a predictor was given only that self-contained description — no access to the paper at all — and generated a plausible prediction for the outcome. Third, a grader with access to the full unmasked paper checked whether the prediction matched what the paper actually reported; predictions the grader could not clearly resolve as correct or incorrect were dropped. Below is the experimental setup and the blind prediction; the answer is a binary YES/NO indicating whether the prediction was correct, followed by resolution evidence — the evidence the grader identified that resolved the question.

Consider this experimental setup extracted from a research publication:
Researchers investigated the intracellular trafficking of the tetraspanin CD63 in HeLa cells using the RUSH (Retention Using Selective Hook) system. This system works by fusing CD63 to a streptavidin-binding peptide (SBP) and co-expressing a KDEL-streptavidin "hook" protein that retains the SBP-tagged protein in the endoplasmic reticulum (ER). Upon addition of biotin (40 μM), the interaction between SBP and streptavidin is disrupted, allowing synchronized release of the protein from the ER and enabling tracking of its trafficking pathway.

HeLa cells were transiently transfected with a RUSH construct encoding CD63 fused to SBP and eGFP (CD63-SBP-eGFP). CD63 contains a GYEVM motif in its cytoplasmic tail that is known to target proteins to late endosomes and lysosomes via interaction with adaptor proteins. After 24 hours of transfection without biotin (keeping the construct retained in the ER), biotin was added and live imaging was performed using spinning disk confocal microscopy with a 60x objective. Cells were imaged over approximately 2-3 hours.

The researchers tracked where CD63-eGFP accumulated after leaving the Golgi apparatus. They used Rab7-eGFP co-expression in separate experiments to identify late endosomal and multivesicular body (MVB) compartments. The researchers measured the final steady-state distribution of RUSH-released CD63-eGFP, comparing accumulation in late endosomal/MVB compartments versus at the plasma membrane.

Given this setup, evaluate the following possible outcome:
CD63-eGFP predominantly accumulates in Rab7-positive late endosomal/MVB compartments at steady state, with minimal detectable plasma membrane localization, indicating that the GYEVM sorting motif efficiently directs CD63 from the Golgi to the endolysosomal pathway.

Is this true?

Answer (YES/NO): NO